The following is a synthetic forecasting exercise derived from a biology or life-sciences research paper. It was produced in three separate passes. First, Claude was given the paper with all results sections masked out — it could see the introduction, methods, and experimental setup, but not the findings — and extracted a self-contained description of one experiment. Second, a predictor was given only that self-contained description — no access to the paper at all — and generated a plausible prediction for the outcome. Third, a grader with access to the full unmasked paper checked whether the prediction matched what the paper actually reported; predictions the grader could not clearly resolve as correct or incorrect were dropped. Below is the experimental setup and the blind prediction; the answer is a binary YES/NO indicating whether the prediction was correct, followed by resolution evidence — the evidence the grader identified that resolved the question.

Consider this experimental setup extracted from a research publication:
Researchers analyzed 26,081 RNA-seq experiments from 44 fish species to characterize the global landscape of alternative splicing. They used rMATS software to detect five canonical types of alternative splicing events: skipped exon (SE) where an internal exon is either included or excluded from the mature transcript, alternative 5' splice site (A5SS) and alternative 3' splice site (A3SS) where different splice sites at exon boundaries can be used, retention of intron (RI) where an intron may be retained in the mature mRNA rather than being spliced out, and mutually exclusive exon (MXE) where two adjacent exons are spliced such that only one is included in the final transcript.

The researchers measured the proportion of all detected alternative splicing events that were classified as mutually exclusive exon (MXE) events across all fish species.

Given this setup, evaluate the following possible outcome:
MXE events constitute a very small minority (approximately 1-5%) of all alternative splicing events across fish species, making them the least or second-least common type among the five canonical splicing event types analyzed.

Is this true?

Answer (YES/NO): YES